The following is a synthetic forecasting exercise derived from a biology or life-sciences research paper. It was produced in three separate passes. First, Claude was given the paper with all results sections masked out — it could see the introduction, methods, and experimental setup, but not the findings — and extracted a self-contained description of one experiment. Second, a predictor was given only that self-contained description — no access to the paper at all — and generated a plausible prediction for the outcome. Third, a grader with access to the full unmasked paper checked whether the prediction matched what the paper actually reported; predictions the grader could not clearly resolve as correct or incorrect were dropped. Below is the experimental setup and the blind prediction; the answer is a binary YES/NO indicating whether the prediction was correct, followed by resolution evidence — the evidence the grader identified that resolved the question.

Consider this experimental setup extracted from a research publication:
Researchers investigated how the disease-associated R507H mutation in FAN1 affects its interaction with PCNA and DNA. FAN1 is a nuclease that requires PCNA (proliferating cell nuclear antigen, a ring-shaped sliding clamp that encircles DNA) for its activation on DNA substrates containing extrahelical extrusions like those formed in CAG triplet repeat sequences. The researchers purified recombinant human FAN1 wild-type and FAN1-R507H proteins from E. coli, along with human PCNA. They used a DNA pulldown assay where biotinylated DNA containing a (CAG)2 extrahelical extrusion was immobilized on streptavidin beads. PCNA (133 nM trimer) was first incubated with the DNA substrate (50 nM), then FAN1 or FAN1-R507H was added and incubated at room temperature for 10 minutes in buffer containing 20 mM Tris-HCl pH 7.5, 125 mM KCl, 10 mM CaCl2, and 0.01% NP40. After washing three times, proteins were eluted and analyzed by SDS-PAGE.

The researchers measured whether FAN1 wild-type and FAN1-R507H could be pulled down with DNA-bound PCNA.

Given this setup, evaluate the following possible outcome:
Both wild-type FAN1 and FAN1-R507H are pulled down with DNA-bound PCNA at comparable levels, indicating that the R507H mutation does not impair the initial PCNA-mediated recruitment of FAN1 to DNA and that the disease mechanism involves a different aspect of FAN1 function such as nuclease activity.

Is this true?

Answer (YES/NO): NO